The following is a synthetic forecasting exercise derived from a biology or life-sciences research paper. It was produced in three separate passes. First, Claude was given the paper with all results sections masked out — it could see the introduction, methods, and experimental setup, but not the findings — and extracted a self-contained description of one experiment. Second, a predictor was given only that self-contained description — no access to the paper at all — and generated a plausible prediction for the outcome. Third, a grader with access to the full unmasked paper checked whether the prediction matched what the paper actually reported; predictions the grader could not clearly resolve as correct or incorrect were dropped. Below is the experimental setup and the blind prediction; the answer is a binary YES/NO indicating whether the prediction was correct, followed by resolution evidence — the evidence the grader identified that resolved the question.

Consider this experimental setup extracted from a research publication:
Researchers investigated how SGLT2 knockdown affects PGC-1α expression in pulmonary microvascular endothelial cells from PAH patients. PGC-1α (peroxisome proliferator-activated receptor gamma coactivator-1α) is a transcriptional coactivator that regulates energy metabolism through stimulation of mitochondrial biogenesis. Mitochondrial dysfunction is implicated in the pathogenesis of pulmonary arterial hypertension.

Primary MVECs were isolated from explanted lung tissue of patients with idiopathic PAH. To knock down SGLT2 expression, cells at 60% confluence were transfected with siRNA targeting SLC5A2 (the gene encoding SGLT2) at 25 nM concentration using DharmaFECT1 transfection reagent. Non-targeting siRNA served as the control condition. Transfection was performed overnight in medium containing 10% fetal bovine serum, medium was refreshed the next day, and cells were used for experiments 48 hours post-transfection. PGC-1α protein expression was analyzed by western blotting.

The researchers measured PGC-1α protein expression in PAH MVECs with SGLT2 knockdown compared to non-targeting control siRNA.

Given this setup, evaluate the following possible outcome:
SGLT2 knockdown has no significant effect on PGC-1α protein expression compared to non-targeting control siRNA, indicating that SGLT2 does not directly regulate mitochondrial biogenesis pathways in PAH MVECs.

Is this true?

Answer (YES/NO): NO